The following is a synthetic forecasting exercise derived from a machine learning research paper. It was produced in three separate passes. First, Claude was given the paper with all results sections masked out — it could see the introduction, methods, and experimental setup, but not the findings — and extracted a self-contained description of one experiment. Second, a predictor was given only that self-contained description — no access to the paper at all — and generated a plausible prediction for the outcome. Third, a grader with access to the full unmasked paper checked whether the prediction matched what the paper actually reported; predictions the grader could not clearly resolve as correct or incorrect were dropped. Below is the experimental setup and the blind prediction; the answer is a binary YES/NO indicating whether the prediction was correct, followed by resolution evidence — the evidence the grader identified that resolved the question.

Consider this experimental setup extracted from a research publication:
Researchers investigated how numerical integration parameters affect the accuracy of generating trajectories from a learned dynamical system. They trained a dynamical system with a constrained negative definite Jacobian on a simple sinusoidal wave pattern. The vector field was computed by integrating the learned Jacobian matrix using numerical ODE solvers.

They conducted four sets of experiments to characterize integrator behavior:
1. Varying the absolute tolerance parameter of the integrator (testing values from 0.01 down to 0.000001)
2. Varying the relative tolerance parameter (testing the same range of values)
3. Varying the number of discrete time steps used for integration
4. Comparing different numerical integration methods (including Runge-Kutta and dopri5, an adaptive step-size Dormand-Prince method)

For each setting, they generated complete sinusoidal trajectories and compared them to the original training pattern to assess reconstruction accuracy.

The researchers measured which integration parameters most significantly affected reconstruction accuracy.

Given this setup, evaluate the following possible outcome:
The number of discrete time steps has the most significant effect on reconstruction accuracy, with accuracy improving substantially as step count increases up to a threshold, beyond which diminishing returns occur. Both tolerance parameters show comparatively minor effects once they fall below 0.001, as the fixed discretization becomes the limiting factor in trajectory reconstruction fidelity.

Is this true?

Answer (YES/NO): NO